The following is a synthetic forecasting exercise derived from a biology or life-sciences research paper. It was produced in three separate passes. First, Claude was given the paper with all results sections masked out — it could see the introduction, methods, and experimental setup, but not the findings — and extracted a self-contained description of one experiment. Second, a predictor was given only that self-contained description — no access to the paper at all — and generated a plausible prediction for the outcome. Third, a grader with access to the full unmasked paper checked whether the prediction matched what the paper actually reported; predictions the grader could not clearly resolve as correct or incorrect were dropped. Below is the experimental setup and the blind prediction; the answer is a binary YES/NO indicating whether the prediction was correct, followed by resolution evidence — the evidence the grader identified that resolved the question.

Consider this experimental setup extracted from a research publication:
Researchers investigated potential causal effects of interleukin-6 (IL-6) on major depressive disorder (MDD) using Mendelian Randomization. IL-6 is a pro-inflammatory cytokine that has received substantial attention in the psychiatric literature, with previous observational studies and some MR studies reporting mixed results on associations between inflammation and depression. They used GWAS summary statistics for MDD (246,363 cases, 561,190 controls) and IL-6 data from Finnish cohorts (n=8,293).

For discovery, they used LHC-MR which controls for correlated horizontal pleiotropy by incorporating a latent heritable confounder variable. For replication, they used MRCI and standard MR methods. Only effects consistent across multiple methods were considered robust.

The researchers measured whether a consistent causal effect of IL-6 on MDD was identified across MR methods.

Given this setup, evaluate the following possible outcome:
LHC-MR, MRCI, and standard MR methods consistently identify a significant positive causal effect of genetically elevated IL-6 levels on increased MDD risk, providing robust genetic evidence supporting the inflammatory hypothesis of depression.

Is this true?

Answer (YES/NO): NO